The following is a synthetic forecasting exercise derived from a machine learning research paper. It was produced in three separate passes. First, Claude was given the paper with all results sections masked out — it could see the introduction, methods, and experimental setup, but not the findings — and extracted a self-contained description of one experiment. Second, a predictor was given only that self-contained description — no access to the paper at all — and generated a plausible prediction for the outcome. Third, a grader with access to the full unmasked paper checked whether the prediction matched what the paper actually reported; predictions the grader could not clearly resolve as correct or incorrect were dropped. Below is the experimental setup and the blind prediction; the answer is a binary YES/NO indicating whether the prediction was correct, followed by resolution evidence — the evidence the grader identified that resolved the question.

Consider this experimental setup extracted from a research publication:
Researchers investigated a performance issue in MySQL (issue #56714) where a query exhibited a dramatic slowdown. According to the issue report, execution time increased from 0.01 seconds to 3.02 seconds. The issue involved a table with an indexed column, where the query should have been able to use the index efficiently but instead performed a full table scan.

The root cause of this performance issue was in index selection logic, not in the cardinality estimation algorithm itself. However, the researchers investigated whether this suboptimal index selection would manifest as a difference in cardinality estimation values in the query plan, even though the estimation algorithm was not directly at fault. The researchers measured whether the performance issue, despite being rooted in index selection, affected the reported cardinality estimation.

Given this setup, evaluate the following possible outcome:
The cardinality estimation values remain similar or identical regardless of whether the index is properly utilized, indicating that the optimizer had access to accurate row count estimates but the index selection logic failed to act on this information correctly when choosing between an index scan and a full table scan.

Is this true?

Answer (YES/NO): NO